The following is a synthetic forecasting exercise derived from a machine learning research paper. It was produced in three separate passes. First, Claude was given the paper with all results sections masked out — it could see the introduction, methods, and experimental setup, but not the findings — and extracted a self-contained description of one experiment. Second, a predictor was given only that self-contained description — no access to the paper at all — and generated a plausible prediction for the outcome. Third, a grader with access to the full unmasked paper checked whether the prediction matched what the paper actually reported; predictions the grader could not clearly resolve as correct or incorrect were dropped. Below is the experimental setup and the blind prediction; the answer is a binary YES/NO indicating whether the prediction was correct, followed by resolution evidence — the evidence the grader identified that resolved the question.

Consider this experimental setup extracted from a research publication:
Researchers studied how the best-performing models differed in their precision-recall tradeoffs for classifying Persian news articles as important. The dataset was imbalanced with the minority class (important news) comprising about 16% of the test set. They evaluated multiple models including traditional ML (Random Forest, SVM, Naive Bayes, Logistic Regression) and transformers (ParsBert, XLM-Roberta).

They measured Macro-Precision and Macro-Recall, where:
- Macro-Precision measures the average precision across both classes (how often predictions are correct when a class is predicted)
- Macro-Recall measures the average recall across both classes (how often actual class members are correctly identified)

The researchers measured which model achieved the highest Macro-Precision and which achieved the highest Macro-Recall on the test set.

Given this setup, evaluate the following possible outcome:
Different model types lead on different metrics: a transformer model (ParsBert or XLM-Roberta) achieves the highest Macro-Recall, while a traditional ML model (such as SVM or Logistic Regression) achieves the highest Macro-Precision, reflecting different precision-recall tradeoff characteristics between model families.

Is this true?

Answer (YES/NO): YES